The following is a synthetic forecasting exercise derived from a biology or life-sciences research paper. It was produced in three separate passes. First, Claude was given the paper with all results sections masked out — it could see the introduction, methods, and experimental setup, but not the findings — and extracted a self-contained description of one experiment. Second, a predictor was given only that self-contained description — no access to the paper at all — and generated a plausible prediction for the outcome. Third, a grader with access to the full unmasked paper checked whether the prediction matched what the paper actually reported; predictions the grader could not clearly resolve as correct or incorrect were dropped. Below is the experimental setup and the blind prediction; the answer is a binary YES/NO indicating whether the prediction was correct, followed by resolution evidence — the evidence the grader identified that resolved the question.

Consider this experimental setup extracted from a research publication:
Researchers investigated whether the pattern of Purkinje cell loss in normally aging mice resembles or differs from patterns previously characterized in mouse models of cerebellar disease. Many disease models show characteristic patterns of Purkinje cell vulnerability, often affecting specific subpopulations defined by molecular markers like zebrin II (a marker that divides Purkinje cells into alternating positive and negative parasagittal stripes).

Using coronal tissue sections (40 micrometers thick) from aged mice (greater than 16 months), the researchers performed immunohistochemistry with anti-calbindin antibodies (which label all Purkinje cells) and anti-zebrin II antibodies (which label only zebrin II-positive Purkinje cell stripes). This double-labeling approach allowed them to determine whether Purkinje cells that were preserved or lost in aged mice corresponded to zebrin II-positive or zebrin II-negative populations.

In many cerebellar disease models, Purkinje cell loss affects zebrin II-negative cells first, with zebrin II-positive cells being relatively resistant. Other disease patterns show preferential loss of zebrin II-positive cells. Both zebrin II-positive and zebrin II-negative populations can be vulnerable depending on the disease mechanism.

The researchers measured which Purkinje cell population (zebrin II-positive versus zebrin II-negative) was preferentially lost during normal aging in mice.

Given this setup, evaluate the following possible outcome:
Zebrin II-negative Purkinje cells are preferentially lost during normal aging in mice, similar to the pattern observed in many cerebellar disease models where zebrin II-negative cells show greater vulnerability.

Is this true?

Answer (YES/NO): NO